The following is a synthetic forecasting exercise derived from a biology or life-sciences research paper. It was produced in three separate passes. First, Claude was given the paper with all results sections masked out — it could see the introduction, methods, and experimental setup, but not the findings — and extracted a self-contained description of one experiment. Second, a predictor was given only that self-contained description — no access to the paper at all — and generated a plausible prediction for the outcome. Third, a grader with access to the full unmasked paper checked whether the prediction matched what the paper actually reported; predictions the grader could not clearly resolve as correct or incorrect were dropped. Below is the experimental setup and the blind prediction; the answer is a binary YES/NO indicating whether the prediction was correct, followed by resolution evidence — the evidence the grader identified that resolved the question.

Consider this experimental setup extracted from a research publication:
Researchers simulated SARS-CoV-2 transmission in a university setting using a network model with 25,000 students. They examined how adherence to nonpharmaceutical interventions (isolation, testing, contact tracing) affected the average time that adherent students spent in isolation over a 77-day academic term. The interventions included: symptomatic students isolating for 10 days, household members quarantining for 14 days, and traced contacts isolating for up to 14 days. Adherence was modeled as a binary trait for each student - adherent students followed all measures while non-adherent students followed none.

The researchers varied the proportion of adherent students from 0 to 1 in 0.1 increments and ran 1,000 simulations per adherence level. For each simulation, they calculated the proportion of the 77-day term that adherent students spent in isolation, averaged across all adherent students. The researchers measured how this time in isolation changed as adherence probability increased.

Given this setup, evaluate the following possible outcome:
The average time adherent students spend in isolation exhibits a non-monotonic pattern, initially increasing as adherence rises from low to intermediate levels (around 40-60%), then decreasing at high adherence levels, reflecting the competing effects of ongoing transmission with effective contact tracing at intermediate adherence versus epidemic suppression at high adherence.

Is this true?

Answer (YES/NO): YES